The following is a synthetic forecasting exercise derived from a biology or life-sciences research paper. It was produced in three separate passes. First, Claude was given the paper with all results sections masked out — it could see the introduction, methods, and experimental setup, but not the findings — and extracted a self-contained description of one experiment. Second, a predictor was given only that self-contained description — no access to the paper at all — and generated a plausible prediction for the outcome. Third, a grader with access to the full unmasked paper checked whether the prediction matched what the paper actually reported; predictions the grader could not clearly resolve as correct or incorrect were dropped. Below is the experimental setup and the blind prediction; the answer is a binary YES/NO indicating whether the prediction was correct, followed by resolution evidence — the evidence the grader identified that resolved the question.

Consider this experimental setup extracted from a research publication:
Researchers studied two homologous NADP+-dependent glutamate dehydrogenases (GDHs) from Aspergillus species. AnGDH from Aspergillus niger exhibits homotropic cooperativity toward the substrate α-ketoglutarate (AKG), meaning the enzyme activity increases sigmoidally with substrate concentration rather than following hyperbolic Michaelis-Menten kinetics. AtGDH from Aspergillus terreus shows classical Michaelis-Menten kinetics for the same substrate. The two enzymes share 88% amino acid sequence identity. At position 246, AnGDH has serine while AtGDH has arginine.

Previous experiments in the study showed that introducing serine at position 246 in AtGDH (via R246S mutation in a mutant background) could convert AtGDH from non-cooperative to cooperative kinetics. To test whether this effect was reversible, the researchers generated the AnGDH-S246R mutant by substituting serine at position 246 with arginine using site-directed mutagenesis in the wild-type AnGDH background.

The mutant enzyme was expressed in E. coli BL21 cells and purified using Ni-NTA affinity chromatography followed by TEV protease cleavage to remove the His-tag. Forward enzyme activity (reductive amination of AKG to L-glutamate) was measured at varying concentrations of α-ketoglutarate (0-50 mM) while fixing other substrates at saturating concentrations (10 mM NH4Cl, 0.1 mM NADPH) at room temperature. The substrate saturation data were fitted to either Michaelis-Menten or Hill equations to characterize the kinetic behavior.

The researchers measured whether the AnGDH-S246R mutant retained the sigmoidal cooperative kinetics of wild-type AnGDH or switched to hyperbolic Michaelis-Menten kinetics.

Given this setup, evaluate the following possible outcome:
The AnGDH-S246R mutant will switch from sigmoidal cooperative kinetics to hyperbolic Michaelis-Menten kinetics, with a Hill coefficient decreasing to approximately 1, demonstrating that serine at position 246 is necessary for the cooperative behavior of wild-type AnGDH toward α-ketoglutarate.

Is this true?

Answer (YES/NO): NO